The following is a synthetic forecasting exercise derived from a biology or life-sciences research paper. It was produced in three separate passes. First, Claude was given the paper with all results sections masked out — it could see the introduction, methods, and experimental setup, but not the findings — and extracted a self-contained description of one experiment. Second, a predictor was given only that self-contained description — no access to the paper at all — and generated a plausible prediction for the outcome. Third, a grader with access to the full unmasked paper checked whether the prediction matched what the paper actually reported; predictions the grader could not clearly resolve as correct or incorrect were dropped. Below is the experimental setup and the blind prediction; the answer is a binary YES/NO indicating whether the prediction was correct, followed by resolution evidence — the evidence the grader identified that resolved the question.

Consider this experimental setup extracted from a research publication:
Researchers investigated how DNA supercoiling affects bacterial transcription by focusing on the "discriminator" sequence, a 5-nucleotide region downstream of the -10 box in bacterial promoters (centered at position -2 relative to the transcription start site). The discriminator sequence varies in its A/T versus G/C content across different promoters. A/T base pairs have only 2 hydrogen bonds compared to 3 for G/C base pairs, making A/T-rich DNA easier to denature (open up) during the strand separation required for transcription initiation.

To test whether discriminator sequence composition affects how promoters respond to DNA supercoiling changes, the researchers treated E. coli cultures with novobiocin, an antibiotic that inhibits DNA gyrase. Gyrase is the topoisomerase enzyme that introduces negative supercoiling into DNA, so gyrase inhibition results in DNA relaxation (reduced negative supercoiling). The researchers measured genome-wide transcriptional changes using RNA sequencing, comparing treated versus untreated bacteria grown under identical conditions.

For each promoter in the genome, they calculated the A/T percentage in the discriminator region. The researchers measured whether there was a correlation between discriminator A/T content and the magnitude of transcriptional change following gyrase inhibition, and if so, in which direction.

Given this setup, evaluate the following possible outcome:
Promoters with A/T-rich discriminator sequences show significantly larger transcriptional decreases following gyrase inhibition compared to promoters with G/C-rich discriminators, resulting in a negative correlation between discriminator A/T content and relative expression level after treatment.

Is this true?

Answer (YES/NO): NO